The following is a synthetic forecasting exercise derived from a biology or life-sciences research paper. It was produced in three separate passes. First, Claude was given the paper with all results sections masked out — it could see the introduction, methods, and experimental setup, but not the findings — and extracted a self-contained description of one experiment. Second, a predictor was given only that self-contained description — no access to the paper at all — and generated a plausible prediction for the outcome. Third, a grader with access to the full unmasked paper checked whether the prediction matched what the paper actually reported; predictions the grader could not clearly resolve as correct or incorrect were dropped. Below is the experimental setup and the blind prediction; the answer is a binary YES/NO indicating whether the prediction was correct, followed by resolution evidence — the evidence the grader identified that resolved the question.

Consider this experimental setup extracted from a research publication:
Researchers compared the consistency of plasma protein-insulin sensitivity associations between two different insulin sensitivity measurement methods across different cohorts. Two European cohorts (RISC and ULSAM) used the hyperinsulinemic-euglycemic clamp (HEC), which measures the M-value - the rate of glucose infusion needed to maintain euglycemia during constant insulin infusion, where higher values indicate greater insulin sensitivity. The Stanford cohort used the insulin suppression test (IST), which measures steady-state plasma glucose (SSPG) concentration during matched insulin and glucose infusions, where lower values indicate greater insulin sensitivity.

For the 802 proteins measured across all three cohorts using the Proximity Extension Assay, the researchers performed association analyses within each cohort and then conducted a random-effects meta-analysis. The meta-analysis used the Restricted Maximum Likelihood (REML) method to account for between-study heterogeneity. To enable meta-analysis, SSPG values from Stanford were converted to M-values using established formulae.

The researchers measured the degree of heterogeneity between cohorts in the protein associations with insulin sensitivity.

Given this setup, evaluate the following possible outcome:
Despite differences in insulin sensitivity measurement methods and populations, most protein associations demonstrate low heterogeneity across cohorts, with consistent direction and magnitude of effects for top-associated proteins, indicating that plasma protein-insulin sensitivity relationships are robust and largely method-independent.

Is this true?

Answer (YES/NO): YES